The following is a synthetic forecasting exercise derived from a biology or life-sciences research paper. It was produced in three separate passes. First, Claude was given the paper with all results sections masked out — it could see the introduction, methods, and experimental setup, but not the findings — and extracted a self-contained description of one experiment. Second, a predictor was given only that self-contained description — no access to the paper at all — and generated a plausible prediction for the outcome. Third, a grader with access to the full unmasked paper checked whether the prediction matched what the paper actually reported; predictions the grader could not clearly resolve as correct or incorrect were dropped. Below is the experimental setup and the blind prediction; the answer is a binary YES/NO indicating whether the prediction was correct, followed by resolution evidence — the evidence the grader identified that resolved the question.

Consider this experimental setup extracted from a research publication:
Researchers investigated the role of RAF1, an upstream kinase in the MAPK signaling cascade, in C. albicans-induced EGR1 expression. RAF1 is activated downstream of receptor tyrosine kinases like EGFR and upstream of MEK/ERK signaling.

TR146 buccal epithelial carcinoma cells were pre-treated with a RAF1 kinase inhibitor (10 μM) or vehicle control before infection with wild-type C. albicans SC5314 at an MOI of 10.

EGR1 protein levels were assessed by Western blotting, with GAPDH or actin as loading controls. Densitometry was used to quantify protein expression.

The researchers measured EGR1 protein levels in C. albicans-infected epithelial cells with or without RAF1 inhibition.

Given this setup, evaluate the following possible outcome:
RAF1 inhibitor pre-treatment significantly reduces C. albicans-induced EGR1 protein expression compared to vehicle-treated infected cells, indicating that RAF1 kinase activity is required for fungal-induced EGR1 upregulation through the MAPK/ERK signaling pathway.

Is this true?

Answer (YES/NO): YES